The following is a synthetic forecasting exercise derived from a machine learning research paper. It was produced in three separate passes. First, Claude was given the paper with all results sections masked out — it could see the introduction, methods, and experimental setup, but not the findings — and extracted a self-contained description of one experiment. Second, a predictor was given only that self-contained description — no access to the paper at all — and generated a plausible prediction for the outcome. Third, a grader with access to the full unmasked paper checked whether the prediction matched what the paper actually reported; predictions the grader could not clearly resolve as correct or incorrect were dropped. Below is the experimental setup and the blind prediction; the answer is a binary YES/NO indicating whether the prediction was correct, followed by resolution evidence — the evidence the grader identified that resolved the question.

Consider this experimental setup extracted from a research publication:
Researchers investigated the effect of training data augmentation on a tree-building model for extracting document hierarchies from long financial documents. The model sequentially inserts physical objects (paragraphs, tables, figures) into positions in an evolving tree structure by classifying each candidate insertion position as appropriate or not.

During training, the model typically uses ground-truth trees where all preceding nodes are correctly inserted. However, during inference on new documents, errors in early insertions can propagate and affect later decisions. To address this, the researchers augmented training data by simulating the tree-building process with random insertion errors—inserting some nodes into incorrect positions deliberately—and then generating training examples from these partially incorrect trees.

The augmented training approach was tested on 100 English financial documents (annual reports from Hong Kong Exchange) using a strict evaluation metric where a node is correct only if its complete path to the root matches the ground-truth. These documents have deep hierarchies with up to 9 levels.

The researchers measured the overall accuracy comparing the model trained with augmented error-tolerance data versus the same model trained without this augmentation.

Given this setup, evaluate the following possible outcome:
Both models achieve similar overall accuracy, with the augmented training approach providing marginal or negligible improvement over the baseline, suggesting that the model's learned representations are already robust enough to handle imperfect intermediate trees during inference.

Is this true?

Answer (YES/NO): NO